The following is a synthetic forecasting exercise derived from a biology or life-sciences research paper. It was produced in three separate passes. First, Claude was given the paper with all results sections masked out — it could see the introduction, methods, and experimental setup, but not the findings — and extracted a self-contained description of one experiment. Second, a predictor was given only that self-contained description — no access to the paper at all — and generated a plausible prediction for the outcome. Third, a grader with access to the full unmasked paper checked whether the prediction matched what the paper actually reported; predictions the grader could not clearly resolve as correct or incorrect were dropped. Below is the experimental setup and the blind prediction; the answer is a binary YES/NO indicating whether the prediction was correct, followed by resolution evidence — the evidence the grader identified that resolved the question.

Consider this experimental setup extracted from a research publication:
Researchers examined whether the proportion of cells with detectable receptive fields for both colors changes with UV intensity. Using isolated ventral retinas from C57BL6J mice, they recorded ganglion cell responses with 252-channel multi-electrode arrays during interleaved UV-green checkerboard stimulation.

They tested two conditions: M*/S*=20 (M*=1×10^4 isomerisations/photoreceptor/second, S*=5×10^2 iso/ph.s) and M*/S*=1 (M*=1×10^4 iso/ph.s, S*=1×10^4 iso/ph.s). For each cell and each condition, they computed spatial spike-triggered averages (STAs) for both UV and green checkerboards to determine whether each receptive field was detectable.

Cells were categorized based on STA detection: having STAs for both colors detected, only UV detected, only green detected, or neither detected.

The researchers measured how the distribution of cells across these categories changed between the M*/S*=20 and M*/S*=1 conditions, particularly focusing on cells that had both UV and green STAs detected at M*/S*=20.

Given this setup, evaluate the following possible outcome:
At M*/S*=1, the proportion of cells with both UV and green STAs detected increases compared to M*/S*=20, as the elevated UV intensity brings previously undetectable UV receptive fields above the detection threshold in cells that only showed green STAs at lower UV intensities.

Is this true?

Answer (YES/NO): NO